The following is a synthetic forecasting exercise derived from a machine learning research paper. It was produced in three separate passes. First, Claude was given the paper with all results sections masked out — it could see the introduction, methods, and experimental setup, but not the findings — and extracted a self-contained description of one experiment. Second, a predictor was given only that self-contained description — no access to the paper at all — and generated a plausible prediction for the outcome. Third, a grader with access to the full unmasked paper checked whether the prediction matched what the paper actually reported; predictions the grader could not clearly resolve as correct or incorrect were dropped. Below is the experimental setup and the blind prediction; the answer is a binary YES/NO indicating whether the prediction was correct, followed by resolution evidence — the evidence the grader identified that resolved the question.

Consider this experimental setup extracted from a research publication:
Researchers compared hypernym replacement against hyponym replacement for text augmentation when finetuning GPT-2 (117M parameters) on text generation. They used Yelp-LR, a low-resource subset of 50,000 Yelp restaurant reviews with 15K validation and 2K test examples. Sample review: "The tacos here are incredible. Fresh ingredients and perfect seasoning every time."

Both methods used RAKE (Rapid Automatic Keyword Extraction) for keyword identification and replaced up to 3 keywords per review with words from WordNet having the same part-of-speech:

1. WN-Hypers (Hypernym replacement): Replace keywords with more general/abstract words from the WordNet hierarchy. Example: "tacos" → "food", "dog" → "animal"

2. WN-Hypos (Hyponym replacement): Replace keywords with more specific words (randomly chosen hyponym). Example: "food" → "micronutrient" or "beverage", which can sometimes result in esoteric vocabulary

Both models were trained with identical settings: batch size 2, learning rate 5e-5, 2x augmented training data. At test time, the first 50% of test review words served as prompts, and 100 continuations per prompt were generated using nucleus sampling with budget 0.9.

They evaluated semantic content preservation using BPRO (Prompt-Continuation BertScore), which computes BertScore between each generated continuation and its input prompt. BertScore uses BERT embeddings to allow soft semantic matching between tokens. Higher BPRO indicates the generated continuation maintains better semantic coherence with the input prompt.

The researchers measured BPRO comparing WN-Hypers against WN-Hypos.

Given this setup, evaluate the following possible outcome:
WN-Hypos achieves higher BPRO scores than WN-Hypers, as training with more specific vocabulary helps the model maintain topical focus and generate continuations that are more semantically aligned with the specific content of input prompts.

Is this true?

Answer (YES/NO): NO